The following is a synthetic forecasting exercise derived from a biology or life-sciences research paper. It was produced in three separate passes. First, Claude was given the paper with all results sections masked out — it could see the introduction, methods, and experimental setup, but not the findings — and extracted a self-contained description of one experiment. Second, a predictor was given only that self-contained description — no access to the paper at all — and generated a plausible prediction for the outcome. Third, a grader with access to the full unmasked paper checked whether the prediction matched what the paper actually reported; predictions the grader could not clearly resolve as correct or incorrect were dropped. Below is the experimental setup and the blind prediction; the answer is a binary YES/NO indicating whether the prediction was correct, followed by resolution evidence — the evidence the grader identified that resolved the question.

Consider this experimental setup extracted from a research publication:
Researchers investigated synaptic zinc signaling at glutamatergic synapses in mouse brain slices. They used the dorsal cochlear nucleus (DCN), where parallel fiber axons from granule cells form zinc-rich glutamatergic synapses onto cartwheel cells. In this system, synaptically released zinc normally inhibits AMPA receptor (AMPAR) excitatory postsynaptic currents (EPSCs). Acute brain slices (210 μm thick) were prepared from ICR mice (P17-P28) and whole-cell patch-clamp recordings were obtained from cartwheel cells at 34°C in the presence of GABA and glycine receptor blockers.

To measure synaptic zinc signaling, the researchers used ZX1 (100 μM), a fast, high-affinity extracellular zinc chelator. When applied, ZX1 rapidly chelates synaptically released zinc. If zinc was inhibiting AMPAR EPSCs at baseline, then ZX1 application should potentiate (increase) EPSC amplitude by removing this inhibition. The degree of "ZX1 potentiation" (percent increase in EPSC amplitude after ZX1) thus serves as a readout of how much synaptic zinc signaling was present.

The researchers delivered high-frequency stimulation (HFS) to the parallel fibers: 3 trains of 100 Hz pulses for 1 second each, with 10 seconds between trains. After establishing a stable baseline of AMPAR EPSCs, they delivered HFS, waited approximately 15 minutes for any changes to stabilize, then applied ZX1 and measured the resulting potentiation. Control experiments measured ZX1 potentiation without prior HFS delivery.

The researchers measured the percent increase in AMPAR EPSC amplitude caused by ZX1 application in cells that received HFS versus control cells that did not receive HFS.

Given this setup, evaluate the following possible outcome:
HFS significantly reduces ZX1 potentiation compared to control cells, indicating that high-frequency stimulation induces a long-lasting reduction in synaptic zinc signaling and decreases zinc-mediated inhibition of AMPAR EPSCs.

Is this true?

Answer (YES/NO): YES